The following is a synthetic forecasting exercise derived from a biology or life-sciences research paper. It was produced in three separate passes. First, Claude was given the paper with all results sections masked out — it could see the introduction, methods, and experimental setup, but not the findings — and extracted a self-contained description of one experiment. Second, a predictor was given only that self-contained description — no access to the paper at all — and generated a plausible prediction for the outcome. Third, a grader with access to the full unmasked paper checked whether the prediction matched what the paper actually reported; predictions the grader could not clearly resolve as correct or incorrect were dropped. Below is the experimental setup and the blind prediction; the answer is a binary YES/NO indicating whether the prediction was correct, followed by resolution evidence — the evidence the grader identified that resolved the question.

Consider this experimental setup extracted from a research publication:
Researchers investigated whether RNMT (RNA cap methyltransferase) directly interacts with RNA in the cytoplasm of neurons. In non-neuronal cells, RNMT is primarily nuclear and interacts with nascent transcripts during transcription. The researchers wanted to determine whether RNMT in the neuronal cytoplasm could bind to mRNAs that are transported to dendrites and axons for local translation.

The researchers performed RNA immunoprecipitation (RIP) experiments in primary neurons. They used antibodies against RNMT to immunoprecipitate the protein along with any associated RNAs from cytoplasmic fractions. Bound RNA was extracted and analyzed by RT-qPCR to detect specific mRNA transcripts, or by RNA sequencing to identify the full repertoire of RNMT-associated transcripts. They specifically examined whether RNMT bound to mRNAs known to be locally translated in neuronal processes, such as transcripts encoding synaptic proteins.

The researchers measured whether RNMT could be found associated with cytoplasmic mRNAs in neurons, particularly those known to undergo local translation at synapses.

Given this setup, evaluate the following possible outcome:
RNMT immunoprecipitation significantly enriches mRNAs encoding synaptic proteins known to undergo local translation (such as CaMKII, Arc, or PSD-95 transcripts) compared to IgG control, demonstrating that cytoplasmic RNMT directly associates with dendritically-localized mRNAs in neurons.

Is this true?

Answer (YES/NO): YES